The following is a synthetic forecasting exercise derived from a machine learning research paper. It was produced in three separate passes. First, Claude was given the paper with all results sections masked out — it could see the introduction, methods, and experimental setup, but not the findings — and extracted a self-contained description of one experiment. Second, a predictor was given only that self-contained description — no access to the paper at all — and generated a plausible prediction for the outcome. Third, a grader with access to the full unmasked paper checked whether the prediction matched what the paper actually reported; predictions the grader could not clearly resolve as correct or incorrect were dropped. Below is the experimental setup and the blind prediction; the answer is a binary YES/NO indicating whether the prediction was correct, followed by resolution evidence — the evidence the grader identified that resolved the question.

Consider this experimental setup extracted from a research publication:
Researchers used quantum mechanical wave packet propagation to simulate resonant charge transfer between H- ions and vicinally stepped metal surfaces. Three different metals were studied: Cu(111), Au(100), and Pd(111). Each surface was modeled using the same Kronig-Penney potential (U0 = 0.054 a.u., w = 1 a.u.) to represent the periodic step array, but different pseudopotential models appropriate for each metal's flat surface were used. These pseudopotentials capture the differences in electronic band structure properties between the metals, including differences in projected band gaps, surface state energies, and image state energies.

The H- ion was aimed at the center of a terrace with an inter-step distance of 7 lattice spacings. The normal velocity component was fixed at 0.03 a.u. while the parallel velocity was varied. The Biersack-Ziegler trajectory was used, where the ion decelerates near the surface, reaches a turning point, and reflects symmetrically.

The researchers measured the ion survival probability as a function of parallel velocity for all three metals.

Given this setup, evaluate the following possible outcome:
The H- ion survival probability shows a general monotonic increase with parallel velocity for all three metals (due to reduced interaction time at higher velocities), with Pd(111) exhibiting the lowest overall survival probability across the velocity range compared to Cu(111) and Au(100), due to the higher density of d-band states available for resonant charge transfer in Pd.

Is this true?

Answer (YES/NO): NO